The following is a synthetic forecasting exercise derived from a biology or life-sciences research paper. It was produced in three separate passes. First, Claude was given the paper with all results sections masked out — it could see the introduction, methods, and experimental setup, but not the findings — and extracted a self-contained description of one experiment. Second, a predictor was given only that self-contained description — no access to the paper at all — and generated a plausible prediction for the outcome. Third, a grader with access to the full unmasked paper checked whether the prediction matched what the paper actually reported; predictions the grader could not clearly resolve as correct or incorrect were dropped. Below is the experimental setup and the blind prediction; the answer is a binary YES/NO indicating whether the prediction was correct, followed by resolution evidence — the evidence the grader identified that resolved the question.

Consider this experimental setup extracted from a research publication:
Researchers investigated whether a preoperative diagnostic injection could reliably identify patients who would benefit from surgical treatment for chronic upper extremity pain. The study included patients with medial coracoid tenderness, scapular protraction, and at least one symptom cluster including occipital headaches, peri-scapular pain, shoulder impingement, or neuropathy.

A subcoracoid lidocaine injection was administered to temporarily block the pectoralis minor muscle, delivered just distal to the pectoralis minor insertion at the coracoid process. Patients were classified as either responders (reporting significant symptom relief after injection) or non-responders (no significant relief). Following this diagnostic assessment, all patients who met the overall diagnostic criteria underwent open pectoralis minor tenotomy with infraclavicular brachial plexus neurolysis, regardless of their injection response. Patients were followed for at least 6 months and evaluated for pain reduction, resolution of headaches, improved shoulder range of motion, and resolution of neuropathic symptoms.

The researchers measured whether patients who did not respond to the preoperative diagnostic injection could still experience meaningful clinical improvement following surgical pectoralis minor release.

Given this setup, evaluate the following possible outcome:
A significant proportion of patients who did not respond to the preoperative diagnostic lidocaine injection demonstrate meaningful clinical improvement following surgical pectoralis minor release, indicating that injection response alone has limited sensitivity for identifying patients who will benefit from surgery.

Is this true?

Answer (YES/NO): YES